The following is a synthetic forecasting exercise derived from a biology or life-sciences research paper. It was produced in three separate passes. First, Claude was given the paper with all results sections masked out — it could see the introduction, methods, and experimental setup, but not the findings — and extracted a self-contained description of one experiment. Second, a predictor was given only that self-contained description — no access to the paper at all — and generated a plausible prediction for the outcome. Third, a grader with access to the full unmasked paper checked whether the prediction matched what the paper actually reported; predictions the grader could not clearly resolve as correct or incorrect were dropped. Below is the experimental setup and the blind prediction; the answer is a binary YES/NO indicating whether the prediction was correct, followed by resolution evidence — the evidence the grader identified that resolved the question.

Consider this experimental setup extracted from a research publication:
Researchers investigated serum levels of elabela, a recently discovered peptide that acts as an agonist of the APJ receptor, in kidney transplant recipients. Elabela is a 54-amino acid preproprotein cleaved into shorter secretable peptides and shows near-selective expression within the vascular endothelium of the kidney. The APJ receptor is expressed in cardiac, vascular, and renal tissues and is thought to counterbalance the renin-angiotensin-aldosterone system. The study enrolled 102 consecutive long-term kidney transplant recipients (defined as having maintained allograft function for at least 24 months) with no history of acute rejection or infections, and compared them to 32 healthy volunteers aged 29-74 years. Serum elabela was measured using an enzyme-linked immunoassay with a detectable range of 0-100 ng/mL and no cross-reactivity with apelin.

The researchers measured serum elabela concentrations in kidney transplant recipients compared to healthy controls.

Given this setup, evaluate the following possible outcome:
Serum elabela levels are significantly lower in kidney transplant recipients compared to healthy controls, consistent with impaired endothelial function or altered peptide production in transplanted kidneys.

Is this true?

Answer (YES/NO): NO